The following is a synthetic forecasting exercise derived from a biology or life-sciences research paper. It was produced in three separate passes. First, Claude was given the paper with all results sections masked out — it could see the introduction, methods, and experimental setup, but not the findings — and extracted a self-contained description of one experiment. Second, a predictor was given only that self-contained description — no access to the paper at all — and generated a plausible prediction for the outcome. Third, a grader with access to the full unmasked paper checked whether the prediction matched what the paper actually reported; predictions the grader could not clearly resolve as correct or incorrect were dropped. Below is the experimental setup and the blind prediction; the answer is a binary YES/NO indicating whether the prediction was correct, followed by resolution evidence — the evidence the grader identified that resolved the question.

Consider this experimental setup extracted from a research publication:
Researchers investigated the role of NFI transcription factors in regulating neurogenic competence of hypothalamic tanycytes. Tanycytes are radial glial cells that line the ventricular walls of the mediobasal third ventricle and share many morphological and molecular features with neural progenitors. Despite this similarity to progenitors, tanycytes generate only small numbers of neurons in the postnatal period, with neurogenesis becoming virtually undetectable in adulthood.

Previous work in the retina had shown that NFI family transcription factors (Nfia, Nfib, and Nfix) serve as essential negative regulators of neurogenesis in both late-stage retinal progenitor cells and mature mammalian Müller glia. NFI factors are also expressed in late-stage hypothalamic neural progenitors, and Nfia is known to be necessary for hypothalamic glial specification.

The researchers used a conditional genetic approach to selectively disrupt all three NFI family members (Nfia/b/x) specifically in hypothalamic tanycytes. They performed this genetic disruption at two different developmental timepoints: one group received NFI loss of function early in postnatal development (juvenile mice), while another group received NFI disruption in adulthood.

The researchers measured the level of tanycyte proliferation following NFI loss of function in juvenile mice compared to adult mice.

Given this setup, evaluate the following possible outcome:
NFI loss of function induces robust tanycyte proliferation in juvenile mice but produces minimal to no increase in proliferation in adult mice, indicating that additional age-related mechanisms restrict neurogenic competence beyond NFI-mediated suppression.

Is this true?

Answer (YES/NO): NO